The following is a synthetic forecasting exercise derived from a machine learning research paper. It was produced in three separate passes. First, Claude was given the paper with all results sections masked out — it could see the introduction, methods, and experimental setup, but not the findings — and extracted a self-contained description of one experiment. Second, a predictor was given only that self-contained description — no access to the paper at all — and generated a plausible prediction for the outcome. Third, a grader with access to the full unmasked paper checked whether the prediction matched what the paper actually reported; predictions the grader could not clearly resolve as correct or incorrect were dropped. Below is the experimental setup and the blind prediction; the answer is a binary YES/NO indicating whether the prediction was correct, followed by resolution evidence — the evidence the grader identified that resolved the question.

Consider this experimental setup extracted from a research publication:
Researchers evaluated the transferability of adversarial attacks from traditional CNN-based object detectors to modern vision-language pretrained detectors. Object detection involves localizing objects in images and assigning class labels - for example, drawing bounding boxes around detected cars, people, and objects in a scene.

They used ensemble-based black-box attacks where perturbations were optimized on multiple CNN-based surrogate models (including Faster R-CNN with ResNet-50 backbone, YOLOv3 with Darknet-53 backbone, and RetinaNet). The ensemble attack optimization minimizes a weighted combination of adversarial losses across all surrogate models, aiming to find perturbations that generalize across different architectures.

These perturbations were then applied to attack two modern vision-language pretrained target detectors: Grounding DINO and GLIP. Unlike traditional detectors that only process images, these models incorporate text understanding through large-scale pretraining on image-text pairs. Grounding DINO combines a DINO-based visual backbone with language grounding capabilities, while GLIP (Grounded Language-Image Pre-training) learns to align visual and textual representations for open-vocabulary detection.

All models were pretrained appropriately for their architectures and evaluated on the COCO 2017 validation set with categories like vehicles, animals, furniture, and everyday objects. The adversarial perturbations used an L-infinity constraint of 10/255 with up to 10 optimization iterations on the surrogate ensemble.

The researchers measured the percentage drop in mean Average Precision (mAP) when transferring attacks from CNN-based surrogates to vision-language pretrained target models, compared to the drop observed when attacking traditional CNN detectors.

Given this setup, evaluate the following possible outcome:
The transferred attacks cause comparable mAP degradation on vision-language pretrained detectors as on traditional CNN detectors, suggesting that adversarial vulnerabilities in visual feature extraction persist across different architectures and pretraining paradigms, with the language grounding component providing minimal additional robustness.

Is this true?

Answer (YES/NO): NO